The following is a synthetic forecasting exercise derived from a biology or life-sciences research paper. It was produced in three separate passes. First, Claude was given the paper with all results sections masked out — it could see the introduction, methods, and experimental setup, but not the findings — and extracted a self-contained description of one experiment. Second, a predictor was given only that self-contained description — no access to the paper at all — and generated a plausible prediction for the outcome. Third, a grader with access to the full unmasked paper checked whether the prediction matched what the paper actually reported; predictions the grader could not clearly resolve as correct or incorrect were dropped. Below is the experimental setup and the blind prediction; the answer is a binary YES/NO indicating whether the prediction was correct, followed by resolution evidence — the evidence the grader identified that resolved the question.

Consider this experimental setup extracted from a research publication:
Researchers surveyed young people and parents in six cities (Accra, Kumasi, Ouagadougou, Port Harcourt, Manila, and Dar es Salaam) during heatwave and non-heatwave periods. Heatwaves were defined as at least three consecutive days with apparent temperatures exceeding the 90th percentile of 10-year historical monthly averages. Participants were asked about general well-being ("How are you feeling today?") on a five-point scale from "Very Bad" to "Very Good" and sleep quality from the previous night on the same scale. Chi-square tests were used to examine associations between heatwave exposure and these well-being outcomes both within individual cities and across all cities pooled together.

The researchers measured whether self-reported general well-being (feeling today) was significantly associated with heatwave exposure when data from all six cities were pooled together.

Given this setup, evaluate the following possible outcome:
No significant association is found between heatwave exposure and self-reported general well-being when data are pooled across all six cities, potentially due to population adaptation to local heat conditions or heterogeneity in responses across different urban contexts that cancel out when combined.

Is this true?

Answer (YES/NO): YES